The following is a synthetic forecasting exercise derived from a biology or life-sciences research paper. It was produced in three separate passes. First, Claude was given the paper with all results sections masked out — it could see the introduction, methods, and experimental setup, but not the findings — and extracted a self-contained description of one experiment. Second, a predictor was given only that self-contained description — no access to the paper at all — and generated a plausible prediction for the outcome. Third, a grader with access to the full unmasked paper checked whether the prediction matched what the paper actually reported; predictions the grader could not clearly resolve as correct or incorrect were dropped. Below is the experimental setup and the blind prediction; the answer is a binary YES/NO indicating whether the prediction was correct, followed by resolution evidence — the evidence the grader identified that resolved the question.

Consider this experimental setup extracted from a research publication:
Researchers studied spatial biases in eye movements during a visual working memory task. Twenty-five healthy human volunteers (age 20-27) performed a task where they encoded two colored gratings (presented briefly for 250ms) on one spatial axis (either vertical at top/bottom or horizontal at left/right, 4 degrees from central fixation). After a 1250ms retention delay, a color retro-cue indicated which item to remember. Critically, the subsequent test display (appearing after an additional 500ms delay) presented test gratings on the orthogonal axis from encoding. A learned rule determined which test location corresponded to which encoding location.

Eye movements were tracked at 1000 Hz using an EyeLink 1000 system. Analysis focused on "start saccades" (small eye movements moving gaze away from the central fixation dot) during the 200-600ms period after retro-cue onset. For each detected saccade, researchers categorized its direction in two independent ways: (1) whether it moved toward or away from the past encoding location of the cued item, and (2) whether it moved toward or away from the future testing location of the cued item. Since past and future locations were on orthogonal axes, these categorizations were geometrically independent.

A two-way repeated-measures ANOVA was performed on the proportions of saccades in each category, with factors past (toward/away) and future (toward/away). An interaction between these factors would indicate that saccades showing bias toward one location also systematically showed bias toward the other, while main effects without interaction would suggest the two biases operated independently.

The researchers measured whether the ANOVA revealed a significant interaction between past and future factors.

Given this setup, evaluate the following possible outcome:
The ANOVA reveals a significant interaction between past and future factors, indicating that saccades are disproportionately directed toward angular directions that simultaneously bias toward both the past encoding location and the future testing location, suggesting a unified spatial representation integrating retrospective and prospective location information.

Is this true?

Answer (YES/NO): YES